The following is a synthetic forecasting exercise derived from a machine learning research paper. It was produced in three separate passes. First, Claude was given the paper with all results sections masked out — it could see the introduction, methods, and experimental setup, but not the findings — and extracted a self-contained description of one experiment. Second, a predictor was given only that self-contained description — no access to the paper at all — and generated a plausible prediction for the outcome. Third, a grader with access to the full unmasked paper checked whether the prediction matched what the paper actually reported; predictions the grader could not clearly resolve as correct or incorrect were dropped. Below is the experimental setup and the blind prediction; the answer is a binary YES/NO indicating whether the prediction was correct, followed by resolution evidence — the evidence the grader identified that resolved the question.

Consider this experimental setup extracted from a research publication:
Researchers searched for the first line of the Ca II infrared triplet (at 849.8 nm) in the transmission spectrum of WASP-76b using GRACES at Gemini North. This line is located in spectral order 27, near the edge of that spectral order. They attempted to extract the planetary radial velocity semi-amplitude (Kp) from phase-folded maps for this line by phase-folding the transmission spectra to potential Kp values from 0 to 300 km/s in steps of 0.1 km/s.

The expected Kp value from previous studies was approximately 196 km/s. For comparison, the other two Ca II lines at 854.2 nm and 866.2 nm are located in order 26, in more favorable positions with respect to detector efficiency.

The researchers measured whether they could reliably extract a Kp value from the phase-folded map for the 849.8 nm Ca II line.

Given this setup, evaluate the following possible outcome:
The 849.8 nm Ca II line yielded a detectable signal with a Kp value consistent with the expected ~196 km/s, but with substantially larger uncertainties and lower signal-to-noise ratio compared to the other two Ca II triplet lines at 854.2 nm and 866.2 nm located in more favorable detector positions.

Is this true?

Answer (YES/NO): NO